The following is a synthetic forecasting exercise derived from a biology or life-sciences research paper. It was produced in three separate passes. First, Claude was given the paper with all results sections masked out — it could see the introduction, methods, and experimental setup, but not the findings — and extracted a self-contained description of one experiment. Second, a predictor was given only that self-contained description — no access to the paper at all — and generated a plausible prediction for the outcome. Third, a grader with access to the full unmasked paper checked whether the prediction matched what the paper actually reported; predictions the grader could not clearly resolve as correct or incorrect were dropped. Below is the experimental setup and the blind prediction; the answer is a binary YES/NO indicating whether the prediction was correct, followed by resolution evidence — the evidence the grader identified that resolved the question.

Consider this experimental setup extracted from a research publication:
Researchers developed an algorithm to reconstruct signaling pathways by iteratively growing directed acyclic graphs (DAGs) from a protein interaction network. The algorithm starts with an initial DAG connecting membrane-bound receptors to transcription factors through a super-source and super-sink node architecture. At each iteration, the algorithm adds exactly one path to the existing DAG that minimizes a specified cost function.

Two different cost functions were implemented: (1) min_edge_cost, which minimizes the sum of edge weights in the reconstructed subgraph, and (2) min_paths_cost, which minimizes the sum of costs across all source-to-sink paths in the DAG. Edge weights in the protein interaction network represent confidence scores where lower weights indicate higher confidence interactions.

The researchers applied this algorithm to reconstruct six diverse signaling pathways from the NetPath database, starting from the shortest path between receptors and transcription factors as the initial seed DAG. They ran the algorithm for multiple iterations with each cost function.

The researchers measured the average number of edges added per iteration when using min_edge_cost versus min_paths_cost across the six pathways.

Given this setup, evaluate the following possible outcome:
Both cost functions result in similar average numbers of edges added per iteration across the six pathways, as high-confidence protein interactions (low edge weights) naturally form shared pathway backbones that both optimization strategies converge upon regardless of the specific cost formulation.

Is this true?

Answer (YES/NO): NO